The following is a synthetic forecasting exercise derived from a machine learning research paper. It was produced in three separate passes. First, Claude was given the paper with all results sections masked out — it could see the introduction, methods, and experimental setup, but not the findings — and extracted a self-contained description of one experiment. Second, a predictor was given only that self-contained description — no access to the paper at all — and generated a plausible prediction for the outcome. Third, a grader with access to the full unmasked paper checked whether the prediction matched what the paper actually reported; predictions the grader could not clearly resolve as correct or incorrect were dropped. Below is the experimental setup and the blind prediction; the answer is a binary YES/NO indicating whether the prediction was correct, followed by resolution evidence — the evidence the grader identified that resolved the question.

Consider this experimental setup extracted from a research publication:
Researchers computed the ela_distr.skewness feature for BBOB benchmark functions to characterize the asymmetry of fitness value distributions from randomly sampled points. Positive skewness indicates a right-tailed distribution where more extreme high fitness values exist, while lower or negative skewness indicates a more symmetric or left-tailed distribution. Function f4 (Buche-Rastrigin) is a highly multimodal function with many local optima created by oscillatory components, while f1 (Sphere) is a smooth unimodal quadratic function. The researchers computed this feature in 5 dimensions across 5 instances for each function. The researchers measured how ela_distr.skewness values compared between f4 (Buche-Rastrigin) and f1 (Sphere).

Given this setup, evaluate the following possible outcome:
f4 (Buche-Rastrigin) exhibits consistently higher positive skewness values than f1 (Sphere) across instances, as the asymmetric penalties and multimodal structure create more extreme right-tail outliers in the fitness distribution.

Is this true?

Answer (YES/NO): YES